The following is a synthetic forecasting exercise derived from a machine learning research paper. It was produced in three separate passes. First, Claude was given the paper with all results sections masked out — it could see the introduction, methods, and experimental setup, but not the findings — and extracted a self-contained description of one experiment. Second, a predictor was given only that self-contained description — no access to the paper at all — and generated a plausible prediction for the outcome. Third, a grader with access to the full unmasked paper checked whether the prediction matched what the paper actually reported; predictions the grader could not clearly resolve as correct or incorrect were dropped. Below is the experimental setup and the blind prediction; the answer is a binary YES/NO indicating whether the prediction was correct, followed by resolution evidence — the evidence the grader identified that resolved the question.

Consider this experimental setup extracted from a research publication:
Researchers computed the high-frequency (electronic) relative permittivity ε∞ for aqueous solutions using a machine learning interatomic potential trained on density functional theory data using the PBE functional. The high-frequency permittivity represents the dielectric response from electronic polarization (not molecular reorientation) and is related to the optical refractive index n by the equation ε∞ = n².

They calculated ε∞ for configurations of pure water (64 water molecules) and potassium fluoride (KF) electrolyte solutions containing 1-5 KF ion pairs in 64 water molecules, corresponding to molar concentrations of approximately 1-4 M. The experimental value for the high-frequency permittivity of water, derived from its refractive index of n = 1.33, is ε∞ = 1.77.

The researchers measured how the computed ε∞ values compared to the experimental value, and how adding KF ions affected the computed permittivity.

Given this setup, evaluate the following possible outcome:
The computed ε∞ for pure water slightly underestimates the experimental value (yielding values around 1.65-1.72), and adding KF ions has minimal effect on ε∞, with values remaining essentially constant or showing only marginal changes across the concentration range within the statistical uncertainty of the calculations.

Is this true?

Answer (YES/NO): NO